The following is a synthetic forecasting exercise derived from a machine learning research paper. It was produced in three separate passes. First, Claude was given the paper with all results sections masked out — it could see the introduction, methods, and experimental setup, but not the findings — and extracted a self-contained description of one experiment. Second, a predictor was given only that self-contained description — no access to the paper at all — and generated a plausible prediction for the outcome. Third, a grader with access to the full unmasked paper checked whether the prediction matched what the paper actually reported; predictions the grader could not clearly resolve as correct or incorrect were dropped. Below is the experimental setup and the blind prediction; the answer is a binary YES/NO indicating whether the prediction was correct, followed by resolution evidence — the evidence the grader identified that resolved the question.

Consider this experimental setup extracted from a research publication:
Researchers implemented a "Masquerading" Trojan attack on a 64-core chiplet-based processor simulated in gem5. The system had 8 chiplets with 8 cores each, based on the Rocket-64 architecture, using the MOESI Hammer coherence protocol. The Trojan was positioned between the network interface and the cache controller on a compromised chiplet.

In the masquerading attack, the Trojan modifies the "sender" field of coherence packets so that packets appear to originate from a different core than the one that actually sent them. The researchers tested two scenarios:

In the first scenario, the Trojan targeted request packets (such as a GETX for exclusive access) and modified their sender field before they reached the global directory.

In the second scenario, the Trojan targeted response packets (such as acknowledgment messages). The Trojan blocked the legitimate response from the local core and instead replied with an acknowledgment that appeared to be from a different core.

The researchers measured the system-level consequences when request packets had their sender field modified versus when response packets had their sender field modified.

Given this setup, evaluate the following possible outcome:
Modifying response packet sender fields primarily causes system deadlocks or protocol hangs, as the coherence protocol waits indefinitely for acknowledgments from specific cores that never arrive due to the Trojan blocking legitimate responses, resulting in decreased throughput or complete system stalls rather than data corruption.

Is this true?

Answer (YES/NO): NO